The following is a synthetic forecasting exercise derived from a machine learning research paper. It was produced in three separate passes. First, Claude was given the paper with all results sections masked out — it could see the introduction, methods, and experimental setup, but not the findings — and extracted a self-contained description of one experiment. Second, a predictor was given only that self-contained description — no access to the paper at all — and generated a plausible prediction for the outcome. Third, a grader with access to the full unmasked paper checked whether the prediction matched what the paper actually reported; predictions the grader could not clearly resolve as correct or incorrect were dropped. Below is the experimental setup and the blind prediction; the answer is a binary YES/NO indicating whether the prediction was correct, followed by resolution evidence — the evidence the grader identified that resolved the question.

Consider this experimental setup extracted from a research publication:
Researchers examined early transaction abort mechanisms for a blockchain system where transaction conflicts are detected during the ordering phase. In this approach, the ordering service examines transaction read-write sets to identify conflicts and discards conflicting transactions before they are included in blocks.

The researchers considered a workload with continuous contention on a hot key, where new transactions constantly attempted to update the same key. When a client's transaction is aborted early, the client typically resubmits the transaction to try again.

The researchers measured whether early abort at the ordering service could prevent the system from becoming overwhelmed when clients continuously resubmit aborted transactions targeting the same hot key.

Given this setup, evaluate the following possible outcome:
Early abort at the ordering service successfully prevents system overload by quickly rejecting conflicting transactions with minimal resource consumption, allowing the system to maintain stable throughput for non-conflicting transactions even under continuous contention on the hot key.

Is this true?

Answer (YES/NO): NO